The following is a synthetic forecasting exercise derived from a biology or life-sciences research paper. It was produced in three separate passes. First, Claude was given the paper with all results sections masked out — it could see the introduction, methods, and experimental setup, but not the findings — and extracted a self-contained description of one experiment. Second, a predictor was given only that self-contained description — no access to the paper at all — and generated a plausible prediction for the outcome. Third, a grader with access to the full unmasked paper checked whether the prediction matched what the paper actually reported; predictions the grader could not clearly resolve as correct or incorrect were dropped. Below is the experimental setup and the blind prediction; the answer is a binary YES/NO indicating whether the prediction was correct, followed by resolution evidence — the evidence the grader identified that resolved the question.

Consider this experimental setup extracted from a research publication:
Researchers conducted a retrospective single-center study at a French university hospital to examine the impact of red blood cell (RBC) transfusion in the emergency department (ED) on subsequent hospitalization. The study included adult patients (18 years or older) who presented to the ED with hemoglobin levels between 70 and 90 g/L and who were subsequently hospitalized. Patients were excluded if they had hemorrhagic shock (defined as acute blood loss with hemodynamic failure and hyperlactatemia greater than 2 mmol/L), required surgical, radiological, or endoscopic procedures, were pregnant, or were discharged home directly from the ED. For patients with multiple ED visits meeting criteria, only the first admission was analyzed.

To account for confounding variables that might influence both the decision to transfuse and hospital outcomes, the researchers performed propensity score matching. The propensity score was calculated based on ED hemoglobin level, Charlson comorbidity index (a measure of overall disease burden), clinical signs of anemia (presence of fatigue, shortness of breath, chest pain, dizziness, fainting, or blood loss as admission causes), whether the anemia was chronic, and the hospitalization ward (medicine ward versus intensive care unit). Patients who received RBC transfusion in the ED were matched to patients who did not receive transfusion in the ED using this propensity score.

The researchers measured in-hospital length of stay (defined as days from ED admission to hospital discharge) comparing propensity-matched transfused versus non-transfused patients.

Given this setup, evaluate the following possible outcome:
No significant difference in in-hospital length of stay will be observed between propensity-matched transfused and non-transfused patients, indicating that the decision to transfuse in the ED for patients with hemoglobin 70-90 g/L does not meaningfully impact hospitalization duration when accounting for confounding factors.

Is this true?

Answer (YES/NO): YES